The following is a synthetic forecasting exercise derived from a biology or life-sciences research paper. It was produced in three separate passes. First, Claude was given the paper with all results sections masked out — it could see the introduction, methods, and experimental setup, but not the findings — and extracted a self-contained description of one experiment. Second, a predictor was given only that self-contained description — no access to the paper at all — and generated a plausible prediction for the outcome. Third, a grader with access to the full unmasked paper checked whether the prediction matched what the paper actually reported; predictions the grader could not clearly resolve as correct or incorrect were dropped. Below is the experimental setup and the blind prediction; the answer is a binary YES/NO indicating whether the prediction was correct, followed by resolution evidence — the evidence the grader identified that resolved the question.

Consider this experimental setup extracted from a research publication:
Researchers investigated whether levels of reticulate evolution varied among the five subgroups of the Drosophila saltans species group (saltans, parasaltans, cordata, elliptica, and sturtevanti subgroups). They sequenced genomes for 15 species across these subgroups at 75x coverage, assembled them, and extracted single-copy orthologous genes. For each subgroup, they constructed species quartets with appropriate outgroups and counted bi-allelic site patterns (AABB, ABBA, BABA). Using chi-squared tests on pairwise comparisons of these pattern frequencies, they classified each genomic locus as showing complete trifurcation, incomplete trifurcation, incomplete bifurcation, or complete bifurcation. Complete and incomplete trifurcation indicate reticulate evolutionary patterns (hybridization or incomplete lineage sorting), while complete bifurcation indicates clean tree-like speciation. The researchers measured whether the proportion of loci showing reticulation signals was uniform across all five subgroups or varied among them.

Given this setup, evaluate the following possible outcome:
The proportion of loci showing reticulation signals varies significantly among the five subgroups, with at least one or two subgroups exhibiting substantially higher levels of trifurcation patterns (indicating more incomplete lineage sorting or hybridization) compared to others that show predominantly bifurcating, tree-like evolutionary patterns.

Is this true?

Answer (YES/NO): YES